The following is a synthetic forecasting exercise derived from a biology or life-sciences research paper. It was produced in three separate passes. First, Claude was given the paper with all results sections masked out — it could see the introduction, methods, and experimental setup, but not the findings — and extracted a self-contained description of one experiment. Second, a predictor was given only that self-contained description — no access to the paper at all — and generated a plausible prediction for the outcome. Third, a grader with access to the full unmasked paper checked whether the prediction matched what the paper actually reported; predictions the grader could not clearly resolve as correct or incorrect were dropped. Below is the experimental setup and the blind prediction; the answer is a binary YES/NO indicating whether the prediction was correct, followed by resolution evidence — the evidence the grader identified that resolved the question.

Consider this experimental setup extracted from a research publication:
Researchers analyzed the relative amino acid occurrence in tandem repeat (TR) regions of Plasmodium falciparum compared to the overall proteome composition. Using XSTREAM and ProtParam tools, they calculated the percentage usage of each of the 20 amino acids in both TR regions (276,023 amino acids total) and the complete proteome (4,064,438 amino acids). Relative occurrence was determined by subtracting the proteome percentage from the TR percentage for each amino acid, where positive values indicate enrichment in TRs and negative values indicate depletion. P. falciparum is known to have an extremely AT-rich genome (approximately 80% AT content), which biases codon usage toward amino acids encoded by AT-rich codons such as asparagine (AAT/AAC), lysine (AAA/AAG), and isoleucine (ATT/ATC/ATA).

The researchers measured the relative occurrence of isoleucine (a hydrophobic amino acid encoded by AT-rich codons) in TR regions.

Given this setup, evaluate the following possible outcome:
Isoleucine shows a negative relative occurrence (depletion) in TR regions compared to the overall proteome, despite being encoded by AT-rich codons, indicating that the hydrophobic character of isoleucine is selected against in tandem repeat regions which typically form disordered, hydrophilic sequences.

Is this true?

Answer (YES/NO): YES